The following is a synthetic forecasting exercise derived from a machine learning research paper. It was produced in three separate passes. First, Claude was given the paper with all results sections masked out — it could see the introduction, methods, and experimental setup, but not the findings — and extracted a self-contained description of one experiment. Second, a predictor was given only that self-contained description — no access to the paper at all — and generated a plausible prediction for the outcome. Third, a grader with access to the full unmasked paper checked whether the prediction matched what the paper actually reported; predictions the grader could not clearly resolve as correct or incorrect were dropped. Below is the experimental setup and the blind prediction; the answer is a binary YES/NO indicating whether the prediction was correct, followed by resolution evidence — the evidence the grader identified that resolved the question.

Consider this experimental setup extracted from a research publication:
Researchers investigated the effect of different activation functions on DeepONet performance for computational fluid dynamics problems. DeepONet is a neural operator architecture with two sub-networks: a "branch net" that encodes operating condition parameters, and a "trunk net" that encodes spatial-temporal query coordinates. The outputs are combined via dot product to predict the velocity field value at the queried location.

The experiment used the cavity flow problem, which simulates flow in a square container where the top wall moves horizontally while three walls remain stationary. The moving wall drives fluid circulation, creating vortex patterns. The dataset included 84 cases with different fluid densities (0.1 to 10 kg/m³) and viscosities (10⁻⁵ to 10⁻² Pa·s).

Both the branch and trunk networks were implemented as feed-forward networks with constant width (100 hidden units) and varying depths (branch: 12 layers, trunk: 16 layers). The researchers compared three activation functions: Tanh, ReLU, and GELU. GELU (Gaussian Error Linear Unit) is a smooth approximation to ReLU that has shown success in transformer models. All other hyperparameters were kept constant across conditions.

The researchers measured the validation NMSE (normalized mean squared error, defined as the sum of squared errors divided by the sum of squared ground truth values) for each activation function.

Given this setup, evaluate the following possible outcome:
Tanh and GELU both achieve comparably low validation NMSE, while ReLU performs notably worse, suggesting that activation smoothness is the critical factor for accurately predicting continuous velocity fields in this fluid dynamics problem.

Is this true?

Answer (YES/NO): NO